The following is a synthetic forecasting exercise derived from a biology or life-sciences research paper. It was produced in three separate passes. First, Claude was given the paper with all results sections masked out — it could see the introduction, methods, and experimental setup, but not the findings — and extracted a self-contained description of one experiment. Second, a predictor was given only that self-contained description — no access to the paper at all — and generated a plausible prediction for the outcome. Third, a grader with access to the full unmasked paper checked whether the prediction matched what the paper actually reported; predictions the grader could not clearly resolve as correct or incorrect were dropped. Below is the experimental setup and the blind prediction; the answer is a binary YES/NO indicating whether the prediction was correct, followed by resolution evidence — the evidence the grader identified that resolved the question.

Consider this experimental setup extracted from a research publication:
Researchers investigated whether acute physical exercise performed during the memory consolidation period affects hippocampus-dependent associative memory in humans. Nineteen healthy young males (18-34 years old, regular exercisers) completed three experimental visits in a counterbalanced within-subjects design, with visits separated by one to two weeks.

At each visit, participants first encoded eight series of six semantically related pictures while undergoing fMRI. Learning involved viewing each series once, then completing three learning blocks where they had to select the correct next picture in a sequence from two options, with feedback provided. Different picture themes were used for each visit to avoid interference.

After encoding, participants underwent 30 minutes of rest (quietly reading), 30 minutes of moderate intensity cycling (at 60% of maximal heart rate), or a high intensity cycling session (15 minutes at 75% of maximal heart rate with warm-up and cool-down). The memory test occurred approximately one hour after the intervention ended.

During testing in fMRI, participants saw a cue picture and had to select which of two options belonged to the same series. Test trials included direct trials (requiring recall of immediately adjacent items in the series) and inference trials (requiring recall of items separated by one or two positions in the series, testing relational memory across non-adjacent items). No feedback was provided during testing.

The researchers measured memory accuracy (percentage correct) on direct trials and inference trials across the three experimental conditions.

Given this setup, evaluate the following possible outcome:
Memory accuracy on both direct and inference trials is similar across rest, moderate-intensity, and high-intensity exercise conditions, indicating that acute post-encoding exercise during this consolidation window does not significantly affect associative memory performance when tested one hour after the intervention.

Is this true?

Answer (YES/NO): NO